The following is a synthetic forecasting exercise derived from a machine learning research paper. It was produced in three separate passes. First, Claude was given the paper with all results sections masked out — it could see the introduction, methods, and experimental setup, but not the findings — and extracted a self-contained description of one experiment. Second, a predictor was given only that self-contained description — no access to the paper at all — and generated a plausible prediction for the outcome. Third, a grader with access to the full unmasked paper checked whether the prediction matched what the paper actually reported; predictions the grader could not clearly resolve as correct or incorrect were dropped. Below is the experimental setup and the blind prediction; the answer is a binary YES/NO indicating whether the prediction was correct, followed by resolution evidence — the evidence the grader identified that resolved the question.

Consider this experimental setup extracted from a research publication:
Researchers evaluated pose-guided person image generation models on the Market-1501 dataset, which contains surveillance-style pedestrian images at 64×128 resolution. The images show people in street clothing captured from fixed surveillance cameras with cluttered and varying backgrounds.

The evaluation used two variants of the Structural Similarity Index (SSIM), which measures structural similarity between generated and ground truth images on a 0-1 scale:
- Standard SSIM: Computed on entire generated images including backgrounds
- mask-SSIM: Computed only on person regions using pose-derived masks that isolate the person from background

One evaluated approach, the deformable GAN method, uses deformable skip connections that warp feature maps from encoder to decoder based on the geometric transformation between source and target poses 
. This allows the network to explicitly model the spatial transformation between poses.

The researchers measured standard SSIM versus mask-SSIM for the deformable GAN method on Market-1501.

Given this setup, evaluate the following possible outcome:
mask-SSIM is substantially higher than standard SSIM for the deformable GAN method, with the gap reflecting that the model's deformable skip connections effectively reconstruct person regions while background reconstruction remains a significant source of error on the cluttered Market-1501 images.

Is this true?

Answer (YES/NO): YES